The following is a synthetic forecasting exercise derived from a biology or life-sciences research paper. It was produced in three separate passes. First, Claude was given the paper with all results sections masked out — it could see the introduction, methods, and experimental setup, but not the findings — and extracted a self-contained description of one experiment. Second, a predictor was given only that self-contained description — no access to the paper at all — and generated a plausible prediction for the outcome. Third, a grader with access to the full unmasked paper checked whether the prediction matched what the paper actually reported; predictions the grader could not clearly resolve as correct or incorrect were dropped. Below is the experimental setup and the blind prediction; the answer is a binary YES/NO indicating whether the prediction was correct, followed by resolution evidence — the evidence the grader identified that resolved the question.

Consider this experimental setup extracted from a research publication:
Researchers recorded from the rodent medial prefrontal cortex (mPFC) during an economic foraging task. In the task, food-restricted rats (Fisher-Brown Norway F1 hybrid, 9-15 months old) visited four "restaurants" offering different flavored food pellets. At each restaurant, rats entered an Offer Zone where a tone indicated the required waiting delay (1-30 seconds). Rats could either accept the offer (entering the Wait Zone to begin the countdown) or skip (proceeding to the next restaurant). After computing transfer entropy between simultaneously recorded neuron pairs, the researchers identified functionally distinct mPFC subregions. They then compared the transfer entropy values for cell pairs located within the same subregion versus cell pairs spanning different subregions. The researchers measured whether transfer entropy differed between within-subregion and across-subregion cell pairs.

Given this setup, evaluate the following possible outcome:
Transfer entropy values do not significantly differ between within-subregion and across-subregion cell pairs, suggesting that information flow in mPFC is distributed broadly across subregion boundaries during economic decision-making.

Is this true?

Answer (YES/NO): NO